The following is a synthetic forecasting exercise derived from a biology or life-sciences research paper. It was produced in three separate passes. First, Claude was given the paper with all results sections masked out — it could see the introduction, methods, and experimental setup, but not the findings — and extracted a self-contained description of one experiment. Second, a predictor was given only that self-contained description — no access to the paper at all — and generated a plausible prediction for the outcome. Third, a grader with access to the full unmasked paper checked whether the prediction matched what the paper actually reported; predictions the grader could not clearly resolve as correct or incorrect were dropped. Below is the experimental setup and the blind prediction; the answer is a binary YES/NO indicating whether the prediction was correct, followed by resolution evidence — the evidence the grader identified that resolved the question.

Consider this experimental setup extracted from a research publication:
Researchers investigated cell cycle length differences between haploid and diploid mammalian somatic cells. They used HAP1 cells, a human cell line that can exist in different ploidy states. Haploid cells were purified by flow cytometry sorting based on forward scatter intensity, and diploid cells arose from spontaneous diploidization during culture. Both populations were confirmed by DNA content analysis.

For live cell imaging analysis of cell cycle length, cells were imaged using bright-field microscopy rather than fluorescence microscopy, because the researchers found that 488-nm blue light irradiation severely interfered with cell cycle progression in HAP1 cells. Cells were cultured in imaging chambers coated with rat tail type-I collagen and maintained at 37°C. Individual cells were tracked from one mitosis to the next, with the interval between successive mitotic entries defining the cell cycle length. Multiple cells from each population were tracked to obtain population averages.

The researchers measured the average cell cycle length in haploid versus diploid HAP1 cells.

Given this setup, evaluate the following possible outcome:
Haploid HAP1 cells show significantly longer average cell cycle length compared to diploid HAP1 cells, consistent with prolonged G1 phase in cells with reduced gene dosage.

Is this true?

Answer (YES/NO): YES